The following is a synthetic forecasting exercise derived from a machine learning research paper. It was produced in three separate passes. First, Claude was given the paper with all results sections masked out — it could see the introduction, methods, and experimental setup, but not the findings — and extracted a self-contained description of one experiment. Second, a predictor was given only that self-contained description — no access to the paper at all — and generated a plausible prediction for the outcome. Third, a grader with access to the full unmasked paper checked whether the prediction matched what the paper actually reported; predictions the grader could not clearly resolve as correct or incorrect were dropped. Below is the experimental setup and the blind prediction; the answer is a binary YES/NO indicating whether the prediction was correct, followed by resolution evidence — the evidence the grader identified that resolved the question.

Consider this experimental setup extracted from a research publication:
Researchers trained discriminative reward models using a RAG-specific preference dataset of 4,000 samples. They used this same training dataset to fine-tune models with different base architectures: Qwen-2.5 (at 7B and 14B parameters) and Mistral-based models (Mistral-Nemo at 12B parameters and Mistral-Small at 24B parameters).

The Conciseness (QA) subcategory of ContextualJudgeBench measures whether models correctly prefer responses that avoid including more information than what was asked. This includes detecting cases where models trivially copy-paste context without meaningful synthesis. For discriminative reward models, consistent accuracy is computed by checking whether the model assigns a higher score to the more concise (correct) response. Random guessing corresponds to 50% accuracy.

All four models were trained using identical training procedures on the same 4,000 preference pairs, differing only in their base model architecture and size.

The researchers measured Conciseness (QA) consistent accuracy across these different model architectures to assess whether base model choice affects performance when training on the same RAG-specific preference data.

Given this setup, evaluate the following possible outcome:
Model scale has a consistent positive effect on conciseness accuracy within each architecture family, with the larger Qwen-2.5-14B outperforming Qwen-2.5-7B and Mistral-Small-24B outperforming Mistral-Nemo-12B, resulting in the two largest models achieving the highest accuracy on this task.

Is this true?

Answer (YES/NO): NO